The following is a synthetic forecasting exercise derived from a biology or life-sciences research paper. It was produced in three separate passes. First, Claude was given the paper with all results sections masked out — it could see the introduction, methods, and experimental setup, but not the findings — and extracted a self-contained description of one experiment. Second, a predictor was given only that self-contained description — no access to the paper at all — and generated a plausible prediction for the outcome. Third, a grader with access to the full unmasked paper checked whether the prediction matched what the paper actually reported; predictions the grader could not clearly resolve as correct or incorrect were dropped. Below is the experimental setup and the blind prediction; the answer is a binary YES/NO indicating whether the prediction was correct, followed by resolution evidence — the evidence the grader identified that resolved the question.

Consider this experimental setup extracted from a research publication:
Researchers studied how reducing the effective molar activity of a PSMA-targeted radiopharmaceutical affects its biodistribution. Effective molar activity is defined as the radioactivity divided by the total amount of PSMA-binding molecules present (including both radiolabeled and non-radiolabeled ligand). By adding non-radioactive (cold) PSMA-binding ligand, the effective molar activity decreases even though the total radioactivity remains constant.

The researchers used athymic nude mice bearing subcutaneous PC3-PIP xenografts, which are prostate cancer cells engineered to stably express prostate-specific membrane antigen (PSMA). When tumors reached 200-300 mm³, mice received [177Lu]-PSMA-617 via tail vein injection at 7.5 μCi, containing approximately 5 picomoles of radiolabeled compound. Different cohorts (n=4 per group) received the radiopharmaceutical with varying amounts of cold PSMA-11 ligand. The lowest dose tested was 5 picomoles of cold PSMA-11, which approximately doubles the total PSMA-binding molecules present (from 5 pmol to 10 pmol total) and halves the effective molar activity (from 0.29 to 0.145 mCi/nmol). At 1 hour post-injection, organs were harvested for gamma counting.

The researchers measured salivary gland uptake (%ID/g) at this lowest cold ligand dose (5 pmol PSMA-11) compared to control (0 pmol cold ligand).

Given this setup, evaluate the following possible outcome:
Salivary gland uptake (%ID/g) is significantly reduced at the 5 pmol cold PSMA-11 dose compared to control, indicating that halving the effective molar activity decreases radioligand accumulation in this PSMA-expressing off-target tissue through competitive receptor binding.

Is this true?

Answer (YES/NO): NO